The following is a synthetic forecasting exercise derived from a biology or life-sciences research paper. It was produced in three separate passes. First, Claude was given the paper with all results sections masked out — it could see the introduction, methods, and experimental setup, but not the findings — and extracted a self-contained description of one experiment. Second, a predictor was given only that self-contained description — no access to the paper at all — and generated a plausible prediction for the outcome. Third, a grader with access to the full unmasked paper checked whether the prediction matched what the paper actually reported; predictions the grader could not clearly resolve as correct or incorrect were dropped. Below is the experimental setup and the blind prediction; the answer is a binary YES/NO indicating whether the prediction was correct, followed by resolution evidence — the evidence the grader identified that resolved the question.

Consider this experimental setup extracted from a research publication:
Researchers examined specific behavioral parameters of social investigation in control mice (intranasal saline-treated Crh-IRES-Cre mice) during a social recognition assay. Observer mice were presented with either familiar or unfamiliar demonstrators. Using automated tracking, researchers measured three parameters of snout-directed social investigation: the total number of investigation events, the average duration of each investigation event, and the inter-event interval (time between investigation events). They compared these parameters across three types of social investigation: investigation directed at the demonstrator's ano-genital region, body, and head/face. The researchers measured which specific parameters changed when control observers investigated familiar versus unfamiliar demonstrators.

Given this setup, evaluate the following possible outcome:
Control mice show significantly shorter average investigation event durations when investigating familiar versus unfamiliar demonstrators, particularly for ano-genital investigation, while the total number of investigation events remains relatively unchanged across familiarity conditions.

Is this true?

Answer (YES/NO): NO